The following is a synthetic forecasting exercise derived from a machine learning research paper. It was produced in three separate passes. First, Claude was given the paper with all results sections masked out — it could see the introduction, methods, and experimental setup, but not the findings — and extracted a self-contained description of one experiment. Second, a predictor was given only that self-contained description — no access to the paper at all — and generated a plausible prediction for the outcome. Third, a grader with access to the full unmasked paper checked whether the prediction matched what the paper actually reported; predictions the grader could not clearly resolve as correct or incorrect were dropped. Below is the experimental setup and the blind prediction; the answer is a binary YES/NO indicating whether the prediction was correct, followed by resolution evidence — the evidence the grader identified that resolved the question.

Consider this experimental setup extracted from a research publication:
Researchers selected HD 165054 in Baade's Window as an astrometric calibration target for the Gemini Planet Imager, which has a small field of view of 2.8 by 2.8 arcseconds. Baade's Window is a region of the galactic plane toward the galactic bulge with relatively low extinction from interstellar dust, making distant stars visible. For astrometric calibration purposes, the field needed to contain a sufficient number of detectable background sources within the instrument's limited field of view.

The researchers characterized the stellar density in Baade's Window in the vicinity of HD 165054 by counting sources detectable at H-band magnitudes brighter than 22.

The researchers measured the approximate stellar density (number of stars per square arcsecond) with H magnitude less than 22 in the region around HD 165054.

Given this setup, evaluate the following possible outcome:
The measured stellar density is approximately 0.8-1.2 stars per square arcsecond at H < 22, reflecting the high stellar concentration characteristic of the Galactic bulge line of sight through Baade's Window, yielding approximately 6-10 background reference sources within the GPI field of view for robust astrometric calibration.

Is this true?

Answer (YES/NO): NO